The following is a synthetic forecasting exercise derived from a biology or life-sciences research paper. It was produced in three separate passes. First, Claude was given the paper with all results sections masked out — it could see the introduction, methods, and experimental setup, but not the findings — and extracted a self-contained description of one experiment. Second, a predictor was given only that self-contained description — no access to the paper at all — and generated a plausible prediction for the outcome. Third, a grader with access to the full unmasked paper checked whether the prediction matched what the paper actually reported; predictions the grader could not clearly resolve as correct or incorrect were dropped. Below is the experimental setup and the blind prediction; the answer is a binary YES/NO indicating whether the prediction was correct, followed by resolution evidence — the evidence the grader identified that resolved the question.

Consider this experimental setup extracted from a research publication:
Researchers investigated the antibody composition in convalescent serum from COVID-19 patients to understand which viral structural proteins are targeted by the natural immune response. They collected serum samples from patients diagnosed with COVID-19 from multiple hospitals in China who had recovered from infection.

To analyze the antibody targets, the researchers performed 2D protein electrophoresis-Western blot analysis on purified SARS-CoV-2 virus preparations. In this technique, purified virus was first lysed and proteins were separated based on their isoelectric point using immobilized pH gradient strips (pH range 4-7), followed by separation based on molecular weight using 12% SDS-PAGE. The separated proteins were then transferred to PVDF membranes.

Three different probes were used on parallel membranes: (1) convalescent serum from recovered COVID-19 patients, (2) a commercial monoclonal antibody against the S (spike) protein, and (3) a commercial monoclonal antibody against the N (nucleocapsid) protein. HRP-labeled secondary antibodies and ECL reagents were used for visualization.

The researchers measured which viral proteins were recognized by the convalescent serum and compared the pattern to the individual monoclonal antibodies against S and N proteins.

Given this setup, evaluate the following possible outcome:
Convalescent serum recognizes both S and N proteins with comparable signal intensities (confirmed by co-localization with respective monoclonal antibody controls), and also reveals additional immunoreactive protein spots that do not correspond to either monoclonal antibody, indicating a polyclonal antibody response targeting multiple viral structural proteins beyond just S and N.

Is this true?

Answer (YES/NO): NO